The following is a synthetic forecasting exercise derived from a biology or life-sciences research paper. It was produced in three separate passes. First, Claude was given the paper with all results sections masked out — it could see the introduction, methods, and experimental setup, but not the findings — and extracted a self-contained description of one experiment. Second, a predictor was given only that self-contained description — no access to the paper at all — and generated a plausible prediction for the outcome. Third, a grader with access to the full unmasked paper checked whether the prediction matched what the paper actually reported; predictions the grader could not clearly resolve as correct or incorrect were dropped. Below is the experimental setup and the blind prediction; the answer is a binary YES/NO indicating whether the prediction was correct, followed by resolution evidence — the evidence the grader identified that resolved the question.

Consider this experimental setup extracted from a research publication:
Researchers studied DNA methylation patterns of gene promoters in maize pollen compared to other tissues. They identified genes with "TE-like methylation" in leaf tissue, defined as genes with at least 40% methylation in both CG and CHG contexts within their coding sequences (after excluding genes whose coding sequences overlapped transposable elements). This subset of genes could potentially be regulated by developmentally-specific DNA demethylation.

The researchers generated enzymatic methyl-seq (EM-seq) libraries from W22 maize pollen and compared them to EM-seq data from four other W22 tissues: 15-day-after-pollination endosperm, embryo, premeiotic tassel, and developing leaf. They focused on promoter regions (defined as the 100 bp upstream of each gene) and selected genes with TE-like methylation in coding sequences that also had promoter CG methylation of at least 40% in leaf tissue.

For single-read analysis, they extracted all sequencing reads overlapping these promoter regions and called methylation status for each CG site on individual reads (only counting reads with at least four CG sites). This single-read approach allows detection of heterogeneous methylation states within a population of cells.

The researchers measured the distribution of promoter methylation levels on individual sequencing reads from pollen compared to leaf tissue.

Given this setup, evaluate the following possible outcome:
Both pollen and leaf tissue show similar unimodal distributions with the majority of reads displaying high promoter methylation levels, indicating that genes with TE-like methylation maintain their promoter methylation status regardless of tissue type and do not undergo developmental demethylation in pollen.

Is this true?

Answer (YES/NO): NO